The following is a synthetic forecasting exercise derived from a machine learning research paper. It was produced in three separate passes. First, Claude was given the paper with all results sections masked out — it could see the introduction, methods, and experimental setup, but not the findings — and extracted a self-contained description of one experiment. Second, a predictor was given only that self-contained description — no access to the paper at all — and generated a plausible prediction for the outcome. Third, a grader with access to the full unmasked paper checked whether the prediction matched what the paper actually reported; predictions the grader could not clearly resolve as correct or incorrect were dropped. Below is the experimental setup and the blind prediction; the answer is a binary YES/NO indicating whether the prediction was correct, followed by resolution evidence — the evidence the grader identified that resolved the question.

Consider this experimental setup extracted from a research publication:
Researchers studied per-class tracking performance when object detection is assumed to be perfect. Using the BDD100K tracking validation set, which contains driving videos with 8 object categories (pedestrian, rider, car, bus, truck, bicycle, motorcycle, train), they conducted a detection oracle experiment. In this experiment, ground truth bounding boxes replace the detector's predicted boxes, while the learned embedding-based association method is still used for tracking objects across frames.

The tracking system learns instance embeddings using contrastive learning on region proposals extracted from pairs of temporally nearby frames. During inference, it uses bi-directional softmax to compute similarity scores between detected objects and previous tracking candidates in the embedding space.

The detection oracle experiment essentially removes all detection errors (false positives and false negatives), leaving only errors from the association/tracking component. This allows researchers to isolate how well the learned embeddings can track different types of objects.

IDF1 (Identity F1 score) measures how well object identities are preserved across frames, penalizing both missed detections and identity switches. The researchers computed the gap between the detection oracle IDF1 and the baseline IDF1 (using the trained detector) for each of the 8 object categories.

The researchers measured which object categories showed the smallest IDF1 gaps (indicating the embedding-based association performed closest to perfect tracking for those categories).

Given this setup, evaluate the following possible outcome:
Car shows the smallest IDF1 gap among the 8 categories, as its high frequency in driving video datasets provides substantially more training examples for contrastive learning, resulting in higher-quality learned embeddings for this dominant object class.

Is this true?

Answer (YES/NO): YES